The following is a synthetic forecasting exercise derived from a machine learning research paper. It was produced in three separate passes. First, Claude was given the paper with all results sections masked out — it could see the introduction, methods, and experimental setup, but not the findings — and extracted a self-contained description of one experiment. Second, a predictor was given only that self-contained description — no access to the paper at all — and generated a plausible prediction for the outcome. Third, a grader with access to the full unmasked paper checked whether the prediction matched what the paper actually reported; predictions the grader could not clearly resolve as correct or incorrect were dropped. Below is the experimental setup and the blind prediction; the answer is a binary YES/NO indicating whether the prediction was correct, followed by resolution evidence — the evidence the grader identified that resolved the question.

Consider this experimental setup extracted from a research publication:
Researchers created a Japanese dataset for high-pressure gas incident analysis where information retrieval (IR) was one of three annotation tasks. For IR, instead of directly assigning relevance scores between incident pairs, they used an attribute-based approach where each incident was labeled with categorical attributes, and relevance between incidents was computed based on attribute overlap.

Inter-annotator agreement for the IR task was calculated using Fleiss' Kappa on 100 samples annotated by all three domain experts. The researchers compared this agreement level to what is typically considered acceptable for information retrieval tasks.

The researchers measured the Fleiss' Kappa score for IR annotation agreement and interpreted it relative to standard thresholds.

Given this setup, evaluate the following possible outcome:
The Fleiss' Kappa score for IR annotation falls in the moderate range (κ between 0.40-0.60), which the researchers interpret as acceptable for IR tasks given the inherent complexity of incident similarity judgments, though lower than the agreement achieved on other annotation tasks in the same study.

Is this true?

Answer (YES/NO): YES